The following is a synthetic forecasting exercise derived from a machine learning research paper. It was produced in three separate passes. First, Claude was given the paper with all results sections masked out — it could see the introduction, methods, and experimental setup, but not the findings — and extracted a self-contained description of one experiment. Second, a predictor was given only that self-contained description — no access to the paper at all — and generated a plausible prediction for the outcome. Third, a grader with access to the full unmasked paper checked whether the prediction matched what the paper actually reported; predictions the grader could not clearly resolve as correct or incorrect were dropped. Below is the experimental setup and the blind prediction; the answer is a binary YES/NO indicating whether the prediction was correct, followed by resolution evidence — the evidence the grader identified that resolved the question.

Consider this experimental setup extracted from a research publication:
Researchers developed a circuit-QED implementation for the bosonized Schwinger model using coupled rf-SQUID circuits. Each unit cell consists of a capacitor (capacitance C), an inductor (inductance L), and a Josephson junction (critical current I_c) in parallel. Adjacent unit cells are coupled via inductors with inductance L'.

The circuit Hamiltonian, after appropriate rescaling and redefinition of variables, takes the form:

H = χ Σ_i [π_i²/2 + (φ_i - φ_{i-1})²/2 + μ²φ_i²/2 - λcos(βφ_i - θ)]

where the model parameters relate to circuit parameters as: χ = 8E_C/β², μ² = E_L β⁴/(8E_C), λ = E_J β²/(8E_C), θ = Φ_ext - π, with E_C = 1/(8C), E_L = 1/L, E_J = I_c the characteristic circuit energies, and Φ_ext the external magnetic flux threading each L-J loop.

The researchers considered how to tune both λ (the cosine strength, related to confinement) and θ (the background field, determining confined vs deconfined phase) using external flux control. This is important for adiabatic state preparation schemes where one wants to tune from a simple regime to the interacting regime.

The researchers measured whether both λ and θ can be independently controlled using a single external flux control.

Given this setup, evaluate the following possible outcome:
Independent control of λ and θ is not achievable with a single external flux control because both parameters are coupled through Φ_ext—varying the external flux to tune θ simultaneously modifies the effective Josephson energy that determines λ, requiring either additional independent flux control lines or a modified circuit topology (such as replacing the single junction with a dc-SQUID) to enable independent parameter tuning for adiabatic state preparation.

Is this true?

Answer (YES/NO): YES